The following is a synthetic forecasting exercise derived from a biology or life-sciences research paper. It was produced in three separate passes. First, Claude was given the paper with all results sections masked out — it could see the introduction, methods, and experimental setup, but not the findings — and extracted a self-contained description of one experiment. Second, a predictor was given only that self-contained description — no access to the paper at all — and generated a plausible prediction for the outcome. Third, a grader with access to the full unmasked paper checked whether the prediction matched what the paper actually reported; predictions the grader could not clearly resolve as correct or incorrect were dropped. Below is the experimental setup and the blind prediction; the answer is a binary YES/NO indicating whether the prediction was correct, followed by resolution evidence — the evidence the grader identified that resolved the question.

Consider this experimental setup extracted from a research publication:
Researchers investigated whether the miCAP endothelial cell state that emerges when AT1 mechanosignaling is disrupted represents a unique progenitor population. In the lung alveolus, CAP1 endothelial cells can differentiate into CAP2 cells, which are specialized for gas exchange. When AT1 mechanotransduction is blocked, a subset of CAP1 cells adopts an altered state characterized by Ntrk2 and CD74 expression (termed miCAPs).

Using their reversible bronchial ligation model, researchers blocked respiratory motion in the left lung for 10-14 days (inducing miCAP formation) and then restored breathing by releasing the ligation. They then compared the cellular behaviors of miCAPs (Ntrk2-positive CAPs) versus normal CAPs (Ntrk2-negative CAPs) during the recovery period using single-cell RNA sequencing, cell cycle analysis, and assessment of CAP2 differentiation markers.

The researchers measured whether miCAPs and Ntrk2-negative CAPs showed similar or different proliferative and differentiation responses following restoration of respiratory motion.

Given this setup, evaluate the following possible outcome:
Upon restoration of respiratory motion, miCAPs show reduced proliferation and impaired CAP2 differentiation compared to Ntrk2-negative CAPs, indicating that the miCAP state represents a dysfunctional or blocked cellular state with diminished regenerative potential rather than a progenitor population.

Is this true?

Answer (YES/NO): NO